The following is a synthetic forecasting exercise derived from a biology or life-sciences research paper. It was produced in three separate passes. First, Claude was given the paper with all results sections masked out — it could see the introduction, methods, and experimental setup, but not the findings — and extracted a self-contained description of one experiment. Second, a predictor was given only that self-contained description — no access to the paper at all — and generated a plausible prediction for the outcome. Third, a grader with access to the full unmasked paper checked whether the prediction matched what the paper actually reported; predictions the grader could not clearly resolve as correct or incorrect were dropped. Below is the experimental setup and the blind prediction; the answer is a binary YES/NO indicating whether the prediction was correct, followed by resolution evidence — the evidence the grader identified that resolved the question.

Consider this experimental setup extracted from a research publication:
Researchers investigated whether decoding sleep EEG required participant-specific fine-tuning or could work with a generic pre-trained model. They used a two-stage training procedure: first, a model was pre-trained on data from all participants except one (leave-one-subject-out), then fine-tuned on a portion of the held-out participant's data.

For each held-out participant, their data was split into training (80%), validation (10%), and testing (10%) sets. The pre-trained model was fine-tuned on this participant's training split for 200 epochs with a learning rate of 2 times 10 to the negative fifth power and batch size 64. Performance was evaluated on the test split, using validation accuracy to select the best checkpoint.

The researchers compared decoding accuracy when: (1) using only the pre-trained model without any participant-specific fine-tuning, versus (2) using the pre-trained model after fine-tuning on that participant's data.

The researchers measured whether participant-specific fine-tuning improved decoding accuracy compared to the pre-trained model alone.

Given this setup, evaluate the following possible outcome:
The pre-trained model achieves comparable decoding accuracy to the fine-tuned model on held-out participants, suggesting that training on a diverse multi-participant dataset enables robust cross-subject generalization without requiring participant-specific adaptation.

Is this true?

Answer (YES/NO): NO